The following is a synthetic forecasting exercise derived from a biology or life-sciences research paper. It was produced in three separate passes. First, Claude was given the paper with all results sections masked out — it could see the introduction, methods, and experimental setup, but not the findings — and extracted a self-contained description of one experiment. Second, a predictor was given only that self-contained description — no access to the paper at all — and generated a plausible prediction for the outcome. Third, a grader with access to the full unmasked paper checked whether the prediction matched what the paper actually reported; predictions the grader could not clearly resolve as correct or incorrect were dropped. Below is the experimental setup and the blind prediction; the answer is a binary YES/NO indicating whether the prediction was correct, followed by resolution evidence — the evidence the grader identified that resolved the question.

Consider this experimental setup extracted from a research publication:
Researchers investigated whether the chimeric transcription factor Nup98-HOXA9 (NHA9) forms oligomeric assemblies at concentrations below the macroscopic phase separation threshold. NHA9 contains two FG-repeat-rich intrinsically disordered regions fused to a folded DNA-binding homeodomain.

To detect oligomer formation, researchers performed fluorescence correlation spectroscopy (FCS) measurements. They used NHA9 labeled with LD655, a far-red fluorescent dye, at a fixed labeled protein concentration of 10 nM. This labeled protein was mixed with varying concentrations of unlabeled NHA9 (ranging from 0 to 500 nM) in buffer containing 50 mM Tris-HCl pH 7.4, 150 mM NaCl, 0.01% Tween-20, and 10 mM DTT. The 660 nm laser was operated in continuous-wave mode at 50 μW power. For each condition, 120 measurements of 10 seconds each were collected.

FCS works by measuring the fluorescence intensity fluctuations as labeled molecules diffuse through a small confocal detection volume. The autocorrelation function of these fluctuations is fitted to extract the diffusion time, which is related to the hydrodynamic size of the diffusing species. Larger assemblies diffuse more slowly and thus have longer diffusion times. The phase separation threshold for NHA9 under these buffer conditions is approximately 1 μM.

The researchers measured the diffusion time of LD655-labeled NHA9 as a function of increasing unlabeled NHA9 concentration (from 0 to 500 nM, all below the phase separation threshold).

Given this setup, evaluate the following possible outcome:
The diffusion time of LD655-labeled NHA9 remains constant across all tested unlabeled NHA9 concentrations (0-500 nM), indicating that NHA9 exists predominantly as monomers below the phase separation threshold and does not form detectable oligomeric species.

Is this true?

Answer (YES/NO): NO